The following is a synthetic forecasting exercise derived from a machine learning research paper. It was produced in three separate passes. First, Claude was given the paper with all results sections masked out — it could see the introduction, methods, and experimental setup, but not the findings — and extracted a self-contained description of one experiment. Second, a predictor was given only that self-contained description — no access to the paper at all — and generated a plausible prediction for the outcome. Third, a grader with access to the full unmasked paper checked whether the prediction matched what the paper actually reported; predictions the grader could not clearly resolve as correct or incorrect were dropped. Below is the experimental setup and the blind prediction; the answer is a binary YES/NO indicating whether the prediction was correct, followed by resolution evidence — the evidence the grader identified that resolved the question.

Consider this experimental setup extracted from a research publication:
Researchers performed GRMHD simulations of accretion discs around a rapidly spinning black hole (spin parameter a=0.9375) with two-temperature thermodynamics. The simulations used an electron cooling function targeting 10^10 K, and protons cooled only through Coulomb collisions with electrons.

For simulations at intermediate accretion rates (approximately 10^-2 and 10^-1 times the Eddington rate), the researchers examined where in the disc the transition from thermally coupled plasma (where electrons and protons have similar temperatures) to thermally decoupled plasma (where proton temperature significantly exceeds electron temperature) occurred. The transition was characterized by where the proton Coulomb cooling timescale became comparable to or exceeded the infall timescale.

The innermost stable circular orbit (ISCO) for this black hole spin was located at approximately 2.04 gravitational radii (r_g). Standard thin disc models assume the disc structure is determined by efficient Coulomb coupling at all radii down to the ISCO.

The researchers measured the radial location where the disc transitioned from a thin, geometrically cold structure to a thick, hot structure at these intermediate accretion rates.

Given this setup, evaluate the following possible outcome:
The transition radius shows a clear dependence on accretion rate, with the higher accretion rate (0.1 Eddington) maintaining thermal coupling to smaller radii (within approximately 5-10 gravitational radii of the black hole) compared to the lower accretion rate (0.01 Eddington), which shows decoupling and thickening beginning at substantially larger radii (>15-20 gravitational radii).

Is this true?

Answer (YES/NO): NO